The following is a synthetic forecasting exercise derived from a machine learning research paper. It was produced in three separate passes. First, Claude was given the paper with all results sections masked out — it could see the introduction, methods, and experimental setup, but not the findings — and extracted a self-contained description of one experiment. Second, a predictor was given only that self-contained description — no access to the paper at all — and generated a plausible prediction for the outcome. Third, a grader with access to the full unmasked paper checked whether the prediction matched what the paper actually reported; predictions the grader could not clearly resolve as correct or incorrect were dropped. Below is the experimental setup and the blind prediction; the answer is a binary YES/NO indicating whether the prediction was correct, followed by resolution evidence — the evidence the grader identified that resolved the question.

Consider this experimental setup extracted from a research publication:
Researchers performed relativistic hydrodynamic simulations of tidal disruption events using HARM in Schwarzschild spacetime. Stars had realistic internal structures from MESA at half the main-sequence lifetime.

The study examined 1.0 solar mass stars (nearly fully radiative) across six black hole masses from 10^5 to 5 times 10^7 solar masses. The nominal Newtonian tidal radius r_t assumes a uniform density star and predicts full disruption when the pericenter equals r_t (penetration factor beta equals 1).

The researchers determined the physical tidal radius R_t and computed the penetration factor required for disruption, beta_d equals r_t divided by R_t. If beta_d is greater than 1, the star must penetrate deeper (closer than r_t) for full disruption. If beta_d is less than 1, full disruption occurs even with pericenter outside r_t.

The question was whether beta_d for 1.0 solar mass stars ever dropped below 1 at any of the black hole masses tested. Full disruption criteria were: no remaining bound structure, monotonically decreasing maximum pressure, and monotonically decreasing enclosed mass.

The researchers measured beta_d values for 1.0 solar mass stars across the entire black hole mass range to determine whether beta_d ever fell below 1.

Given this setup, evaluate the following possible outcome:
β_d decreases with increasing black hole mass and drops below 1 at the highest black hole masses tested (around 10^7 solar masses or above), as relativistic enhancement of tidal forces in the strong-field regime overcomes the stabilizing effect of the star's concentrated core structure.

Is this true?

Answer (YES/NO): YES